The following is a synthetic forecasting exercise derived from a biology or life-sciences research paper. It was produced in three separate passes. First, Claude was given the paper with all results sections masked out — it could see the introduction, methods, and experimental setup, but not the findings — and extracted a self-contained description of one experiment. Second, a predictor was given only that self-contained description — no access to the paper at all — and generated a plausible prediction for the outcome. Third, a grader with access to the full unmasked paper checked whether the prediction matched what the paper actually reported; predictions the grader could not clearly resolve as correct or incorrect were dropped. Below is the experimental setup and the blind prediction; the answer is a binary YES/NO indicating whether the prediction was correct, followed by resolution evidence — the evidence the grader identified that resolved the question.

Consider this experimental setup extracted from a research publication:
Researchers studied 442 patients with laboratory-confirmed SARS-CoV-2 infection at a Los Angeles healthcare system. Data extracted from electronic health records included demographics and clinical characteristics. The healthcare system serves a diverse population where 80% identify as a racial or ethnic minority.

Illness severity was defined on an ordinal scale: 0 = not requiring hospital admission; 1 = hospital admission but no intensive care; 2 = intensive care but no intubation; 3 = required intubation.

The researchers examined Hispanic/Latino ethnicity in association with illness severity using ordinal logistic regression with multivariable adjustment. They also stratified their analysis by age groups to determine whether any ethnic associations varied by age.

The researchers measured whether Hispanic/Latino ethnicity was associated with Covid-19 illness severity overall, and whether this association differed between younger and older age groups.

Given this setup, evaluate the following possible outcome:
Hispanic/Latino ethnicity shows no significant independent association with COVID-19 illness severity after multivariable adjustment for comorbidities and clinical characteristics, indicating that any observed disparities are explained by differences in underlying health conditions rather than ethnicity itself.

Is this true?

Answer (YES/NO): NO